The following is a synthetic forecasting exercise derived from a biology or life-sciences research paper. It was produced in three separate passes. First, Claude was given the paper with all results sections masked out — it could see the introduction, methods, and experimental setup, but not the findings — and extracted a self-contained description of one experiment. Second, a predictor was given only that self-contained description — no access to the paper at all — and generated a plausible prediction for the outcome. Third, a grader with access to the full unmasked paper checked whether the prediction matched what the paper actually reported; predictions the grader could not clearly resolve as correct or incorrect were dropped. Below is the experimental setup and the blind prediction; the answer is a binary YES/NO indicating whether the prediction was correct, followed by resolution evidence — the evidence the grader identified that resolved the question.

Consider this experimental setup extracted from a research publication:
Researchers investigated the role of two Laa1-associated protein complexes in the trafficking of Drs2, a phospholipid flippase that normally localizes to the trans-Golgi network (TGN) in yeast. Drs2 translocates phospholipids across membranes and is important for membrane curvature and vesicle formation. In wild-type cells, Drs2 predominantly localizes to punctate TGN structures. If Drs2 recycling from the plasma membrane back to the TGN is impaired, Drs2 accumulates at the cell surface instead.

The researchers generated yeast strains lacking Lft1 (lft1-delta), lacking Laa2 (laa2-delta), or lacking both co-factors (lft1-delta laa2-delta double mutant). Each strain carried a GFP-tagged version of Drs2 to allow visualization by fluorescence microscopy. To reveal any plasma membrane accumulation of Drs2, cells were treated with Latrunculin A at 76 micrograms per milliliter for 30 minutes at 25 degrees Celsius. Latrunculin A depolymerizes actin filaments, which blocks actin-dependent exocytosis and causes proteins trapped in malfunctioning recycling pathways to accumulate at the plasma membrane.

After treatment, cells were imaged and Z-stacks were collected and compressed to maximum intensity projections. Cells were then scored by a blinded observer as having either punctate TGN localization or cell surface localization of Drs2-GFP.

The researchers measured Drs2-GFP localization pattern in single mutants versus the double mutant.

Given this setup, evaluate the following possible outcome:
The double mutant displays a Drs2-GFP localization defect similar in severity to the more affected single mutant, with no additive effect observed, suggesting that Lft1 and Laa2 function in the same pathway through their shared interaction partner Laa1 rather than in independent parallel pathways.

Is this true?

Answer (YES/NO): NO